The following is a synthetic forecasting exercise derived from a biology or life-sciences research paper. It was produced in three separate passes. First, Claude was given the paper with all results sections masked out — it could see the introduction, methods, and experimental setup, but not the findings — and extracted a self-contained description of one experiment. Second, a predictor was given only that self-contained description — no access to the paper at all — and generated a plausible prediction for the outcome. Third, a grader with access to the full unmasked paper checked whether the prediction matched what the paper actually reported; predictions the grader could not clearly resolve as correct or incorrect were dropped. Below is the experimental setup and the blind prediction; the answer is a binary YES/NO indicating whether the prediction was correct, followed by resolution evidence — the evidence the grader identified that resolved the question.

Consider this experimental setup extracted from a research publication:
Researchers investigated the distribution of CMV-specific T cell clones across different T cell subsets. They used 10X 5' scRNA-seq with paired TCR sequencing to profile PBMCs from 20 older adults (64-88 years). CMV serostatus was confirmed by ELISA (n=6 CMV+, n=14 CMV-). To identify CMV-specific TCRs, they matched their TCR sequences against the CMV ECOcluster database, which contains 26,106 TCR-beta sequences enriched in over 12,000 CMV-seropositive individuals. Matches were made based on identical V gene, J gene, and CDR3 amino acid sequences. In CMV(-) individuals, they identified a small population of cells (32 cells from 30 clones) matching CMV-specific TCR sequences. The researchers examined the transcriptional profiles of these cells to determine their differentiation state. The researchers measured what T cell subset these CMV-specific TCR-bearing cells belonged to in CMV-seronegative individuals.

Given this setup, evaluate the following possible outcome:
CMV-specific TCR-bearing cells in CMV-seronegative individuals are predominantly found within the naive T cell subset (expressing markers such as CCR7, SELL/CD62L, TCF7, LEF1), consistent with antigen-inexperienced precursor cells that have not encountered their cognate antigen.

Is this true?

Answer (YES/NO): YES